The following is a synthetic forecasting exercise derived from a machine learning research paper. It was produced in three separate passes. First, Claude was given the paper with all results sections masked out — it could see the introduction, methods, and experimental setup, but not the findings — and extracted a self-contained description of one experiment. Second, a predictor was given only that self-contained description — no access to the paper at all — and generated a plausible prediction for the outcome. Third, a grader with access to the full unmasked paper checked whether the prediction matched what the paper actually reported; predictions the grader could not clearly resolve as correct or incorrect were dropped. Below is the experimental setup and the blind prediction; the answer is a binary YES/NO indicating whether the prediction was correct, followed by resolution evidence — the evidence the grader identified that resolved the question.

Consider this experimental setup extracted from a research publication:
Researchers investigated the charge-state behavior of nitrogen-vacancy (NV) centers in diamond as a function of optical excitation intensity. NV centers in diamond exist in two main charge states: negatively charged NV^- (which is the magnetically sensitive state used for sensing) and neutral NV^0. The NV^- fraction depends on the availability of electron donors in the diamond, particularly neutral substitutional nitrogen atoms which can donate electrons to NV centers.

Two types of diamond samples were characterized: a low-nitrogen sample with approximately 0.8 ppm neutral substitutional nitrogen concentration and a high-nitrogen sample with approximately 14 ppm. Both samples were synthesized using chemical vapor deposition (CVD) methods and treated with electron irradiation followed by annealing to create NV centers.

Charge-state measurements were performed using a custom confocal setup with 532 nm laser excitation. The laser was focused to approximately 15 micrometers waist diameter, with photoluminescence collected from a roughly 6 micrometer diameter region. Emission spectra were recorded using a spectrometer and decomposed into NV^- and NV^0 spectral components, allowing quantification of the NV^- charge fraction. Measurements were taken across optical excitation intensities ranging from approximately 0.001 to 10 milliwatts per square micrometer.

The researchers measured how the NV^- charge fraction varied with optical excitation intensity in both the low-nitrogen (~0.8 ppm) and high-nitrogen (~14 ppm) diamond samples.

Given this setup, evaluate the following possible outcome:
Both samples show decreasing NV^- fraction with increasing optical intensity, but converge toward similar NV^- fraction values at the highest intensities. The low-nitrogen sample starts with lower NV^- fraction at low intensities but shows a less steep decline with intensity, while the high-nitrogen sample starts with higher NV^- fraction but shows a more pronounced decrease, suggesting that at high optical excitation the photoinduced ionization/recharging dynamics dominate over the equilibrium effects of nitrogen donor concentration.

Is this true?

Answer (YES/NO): NO